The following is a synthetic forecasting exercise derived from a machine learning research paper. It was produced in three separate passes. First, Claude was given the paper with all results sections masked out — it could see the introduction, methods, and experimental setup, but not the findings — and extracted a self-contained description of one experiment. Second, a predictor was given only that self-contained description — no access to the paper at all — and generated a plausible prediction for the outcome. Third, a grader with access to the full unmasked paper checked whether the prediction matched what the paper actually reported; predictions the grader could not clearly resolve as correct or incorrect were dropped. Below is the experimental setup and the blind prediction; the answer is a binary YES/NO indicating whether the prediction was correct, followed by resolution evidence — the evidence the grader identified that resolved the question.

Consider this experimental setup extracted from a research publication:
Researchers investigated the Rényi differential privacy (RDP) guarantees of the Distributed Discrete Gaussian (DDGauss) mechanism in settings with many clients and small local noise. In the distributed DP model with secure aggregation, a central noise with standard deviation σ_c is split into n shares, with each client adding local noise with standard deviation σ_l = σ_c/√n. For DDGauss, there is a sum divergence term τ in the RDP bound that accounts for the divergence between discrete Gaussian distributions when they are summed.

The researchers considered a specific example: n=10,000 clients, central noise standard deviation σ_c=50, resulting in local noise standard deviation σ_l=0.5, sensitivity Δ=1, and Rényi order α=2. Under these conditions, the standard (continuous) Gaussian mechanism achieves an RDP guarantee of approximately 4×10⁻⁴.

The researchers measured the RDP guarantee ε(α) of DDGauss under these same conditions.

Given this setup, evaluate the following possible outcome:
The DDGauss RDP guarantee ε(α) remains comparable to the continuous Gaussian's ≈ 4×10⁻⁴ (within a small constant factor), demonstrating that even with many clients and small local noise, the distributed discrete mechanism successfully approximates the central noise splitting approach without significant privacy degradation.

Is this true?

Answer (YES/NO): NO